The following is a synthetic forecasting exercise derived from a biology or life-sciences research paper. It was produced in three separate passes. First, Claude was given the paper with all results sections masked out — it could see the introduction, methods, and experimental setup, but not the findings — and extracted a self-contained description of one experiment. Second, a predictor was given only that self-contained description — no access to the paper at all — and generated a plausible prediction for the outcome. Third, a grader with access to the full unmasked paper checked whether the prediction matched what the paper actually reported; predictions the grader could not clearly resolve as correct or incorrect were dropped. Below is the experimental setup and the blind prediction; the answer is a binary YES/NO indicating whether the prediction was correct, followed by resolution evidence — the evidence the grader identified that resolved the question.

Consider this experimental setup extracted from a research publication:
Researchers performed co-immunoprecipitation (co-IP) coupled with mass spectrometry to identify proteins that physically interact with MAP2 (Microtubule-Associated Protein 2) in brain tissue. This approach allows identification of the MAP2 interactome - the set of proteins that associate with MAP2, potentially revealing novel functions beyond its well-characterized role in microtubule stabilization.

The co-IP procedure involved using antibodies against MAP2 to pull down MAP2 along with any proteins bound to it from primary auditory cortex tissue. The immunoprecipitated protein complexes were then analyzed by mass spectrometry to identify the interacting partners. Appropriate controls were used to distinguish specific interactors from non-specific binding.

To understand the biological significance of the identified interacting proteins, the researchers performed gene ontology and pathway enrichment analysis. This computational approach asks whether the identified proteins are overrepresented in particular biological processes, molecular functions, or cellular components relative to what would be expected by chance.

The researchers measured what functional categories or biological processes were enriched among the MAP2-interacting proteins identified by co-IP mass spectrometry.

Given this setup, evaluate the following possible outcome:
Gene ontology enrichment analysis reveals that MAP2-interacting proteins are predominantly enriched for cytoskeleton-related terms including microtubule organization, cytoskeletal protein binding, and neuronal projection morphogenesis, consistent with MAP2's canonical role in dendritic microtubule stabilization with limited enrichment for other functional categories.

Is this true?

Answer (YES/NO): NO